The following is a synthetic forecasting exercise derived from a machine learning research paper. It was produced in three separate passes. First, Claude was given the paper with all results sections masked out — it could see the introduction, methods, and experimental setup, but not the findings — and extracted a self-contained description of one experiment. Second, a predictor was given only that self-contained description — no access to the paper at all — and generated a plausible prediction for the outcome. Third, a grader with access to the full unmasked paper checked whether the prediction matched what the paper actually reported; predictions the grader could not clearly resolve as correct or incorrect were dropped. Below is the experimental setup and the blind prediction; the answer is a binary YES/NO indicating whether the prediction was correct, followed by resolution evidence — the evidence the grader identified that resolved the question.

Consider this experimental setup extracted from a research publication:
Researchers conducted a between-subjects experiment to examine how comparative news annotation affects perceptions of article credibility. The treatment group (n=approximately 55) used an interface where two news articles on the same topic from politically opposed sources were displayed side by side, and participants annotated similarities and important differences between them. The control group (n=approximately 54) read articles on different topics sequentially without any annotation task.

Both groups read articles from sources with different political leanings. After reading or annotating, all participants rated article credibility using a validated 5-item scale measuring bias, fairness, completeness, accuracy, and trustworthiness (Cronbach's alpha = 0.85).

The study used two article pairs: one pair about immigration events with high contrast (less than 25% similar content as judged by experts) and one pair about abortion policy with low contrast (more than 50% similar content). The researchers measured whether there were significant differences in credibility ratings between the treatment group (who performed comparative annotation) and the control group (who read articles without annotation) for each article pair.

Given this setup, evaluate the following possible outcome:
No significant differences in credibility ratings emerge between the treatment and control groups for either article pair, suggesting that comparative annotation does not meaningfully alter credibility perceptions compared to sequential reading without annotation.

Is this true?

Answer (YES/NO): NO